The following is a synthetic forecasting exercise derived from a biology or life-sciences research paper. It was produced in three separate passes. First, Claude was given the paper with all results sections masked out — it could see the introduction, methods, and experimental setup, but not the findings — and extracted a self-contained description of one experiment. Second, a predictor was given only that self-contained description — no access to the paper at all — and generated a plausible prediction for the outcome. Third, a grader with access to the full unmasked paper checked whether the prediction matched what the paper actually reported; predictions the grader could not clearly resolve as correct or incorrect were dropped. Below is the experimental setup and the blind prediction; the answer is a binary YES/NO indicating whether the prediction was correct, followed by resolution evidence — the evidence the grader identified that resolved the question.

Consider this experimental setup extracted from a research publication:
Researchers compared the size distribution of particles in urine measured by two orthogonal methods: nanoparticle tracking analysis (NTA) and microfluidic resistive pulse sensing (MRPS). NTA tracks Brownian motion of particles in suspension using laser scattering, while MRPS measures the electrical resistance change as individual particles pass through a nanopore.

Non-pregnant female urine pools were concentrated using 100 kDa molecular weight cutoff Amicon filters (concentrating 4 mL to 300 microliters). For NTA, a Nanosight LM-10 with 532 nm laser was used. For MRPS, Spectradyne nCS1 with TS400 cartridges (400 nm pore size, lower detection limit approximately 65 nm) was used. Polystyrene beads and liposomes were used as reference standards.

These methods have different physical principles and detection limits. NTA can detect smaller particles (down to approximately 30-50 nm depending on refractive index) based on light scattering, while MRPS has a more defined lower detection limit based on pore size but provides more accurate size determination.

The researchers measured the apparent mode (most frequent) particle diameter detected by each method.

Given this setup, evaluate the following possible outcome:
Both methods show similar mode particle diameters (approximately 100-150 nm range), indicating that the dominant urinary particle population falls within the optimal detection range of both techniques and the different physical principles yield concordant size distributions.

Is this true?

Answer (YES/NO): NO